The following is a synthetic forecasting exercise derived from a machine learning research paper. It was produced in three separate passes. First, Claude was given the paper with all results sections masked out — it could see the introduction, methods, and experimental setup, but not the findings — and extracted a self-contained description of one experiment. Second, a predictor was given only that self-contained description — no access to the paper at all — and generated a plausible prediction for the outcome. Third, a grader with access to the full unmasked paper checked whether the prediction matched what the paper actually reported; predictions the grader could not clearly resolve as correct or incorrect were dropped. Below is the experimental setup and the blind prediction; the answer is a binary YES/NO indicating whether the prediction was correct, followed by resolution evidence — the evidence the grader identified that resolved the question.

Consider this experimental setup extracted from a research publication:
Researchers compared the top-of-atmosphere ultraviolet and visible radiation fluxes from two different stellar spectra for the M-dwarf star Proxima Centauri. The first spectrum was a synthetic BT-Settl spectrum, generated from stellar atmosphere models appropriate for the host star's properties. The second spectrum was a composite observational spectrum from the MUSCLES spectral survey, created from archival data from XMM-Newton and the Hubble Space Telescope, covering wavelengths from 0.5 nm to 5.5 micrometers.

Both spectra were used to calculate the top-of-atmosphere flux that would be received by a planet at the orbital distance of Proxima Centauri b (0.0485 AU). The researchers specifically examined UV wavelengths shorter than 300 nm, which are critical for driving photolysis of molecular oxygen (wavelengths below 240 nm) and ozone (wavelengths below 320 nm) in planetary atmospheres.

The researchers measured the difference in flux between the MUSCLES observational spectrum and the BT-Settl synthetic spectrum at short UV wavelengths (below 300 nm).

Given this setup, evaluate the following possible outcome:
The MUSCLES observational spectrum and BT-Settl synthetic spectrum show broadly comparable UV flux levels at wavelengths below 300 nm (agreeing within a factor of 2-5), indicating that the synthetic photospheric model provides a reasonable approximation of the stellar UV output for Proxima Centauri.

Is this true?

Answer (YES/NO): NO